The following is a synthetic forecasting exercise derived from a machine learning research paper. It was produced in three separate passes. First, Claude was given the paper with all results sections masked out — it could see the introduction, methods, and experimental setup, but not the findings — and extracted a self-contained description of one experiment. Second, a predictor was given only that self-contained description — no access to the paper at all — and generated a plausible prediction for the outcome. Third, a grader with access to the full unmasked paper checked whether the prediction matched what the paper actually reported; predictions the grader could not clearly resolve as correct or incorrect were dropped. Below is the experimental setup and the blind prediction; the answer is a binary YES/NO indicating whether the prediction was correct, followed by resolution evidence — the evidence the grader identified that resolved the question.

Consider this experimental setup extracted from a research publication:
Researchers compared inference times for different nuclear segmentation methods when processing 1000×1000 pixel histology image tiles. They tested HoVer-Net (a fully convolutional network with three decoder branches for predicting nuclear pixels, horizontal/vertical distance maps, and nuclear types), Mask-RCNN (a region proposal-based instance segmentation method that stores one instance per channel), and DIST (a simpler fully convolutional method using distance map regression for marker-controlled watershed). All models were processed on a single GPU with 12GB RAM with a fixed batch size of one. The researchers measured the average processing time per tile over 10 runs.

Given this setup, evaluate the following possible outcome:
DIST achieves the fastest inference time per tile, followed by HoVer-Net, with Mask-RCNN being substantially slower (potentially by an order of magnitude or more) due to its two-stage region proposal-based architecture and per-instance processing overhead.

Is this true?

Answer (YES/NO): YES